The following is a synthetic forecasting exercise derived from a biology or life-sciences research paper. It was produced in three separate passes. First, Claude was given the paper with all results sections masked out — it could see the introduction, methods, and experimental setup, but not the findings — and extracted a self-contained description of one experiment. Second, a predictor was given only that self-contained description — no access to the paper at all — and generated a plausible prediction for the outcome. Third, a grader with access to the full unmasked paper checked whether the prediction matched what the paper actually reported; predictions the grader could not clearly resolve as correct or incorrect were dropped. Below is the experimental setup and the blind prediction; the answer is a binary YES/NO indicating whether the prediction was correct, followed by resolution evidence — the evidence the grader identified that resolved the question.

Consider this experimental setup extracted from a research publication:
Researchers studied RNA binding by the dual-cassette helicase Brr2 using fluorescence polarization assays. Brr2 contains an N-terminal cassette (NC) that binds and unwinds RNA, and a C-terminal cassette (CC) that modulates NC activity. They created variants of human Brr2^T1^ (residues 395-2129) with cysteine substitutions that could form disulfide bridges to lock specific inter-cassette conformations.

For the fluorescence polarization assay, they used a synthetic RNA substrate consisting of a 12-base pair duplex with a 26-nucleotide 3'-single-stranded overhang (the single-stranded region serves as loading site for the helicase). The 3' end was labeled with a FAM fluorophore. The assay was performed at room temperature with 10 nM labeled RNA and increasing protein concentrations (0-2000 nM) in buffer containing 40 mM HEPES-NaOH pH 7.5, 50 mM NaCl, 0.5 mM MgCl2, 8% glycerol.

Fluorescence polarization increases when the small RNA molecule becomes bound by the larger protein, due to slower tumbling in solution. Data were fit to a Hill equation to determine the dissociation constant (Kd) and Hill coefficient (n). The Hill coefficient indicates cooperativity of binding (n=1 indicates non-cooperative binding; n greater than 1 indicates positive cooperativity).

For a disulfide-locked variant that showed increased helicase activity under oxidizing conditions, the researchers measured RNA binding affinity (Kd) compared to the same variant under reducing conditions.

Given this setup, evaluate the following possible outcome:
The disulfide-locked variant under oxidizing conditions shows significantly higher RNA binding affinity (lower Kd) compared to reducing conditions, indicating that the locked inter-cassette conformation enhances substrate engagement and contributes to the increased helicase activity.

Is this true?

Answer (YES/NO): NO